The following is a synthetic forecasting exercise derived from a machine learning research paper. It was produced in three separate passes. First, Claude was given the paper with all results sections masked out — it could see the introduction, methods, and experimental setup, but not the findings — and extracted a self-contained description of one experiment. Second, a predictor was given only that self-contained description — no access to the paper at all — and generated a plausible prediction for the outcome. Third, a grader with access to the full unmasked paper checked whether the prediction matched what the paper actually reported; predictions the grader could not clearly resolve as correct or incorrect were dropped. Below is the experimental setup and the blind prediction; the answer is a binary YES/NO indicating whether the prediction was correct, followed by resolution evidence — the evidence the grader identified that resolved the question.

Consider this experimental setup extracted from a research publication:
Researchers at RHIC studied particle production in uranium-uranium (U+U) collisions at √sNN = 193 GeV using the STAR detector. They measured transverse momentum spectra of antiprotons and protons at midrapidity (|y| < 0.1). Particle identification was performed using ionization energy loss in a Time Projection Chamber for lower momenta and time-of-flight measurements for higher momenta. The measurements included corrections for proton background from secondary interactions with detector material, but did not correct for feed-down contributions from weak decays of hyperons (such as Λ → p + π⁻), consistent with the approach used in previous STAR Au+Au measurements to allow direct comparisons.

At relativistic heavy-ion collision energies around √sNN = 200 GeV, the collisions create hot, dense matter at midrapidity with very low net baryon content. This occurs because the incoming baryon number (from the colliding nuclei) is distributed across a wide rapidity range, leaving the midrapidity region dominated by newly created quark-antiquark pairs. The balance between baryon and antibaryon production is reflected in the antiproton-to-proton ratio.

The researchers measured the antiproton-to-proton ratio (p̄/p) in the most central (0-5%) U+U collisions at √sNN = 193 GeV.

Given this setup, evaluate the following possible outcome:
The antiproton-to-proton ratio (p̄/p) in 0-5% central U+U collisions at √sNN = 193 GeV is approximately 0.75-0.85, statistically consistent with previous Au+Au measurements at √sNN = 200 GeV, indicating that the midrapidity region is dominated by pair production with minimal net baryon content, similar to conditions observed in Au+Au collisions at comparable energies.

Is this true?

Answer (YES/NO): YES